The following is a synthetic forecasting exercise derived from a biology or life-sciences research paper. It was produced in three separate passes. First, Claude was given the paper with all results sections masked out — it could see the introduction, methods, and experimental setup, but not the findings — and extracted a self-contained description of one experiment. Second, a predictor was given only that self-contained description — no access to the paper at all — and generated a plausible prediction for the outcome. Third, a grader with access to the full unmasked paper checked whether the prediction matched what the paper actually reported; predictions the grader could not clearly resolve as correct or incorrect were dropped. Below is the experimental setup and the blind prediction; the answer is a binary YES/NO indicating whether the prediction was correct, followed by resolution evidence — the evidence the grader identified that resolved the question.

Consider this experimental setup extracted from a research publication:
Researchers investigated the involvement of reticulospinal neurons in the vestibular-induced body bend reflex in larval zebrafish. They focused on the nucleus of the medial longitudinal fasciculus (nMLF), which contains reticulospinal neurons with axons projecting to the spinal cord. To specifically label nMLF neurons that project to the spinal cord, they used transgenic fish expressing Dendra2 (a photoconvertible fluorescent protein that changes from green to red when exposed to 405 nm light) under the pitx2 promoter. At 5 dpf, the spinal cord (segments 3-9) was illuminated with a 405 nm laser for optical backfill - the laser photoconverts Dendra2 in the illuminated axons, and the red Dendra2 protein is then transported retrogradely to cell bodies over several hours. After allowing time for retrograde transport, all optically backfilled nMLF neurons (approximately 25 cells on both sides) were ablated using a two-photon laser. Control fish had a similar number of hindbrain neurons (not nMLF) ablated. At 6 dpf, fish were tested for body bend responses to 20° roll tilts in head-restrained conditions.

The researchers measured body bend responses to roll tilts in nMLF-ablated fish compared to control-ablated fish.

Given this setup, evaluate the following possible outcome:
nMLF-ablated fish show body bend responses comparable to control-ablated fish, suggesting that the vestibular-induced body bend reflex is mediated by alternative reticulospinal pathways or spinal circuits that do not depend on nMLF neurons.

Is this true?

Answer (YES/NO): NO